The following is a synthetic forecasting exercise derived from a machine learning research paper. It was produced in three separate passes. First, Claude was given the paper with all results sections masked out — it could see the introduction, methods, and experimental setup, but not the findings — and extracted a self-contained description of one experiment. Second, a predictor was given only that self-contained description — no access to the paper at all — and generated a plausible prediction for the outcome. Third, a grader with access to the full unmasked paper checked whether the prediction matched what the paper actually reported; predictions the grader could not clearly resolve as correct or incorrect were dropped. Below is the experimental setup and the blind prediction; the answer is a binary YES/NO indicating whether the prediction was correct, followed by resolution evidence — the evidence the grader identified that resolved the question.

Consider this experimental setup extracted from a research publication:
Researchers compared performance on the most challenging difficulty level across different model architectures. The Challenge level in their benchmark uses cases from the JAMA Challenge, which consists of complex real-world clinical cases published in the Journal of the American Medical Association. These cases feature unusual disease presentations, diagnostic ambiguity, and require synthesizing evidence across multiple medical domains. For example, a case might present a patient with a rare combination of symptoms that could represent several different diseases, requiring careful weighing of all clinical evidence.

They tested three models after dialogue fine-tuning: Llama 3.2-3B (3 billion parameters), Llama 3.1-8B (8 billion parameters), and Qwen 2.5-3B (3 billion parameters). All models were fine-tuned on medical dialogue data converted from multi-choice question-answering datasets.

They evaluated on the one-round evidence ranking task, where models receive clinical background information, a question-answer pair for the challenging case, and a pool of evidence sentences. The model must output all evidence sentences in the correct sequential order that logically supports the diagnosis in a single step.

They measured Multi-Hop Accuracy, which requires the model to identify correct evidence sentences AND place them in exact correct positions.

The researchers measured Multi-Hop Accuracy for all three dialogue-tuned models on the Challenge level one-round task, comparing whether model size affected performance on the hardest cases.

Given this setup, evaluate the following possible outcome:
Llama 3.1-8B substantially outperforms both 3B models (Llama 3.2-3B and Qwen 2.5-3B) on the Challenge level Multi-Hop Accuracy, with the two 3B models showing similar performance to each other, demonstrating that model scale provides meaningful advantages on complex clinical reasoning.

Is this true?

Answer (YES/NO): NO